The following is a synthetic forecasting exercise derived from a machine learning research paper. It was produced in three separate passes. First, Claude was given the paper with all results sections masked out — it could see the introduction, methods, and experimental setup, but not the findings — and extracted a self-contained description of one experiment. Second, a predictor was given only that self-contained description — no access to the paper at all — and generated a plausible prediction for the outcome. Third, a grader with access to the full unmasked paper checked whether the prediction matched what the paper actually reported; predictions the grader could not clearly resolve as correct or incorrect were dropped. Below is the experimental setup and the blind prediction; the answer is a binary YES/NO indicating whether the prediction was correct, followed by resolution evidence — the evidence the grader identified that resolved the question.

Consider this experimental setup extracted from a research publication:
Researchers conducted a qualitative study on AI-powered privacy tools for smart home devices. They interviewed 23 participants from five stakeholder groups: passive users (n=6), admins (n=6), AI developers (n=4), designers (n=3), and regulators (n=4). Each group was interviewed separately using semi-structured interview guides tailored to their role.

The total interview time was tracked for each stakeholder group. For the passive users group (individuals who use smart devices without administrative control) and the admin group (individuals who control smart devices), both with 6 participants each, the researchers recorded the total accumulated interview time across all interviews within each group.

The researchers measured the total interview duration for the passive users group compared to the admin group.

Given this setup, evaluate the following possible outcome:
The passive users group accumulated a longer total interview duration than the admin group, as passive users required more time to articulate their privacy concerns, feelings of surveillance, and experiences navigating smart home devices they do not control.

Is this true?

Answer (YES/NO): NO